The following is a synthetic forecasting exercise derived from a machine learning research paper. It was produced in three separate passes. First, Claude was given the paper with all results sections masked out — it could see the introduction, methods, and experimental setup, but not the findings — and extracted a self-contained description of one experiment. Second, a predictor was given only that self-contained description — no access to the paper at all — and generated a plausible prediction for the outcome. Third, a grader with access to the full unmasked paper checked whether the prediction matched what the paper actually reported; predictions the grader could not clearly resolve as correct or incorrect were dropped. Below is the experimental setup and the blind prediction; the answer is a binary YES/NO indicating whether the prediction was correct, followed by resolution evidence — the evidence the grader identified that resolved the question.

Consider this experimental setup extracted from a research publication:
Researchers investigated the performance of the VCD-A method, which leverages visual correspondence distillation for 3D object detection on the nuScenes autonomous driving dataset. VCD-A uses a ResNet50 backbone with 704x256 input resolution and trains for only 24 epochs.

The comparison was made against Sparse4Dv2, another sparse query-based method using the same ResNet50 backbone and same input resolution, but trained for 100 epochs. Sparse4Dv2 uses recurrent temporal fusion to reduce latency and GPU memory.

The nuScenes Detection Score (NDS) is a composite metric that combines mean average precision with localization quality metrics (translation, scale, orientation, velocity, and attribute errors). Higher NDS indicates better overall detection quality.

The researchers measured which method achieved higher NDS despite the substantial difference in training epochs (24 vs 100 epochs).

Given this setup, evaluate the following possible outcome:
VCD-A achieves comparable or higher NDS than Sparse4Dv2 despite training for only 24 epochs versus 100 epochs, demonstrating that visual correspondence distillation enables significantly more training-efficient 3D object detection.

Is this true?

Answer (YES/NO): YES